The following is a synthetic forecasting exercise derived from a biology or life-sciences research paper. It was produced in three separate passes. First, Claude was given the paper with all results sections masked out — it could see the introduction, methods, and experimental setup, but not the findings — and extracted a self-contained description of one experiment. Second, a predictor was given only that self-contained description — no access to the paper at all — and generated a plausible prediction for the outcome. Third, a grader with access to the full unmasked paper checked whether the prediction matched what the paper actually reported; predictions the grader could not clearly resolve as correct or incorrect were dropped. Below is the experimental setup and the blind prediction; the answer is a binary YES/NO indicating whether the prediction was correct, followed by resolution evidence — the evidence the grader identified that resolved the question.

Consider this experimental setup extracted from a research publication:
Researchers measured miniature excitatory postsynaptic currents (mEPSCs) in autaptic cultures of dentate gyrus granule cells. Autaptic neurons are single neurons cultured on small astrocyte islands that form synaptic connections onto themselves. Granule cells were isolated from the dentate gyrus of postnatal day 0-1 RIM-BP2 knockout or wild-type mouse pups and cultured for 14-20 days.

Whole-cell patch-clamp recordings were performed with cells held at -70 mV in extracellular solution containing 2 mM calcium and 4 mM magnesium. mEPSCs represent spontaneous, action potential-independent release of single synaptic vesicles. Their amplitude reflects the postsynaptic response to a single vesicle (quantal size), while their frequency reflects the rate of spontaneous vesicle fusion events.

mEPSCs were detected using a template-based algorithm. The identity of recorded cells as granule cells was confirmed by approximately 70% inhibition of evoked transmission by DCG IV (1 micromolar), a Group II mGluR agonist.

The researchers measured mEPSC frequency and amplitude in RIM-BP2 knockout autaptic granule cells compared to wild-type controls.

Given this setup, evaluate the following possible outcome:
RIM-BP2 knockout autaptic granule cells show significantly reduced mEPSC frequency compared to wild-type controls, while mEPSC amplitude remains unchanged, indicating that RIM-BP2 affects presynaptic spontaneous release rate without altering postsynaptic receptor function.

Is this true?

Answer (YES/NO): NO